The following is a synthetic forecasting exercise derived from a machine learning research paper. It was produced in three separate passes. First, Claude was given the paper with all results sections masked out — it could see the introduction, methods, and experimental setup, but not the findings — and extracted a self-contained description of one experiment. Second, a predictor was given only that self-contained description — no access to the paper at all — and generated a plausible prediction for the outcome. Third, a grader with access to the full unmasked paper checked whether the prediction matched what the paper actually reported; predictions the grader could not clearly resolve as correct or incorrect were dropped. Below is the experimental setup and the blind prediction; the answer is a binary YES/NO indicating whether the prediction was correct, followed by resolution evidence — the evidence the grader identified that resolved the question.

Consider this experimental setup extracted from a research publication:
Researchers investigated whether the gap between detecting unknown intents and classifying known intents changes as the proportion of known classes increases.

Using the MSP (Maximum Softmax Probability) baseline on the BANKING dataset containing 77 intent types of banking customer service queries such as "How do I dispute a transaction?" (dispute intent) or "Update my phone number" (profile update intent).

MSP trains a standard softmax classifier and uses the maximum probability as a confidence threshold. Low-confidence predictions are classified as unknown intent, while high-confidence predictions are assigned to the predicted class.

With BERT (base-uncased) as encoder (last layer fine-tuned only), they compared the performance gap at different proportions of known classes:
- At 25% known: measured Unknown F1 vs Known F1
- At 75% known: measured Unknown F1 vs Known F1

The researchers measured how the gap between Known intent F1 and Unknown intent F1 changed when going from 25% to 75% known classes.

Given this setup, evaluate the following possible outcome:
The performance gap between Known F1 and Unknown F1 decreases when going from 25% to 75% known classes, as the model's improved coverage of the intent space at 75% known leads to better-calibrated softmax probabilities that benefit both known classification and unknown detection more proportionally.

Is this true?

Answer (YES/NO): NO